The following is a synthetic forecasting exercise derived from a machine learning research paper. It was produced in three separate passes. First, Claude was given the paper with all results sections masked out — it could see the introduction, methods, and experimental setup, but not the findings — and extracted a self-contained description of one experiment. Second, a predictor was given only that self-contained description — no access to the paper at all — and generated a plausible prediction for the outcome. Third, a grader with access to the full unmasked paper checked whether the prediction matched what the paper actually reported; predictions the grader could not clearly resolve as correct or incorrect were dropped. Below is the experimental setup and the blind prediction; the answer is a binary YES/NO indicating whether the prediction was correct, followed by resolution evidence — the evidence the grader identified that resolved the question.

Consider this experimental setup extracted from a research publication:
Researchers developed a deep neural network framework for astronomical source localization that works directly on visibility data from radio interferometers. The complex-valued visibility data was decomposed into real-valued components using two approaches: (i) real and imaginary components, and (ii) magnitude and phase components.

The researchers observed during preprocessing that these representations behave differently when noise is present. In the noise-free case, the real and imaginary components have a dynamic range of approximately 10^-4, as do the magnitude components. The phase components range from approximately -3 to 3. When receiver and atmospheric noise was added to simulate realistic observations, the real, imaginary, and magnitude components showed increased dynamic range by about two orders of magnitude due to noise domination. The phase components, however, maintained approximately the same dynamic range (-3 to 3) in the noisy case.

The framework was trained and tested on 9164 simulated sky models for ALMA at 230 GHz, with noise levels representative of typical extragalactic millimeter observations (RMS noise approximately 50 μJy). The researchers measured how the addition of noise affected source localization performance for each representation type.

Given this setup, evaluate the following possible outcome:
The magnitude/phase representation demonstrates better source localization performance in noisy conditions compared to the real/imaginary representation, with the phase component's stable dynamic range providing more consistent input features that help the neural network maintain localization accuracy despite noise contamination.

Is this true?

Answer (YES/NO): NO